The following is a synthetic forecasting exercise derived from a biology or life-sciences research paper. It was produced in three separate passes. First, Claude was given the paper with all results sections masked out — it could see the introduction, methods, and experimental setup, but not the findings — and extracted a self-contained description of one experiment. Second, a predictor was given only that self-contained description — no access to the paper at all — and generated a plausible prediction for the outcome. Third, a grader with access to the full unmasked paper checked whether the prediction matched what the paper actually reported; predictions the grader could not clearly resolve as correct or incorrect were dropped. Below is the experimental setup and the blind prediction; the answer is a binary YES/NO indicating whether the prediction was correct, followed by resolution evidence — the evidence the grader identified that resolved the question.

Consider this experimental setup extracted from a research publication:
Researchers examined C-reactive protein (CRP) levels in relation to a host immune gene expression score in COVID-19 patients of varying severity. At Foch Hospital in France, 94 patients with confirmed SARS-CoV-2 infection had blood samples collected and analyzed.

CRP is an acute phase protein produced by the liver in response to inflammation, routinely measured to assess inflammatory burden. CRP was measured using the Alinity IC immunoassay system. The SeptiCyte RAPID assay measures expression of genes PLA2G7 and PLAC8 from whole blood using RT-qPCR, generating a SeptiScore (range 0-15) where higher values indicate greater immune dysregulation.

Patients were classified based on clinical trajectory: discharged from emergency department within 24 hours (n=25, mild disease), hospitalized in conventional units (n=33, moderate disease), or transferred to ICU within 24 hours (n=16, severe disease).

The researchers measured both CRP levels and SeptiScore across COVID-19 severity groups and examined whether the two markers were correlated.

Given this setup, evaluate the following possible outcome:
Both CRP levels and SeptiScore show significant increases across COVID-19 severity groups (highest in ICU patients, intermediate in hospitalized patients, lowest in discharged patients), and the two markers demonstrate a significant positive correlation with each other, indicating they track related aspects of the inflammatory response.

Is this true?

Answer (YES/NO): YES